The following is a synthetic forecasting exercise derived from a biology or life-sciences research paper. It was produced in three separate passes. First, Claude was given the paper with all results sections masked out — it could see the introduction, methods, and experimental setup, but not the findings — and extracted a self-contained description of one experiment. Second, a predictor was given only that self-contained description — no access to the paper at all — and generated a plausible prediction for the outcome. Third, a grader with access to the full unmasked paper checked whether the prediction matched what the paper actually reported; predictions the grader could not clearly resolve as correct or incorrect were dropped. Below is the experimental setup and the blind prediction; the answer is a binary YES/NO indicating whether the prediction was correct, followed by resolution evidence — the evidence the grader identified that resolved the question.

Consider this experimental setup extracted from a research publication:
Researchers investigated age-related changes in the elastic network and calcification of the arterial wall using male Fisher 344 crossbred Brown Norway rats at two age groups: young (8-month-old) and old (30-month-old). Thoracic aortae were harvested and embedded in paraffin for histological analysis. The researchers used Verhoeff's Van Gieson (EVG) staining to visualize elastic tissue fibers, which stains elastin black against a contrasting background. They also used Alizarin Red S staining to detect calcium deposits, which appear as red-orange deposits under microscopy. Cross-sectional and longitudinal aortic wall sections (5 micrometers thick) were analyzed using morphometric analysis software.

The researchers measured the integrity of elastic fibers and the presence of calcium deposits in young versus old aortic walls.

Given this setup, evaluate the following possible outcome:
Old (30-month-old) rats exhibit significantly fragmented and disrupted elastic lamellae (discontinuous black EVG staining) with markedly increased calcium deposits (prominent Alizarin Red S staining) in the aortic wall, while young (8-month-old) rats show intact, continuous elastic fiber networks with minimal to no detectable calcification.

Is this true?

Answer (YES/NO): YES